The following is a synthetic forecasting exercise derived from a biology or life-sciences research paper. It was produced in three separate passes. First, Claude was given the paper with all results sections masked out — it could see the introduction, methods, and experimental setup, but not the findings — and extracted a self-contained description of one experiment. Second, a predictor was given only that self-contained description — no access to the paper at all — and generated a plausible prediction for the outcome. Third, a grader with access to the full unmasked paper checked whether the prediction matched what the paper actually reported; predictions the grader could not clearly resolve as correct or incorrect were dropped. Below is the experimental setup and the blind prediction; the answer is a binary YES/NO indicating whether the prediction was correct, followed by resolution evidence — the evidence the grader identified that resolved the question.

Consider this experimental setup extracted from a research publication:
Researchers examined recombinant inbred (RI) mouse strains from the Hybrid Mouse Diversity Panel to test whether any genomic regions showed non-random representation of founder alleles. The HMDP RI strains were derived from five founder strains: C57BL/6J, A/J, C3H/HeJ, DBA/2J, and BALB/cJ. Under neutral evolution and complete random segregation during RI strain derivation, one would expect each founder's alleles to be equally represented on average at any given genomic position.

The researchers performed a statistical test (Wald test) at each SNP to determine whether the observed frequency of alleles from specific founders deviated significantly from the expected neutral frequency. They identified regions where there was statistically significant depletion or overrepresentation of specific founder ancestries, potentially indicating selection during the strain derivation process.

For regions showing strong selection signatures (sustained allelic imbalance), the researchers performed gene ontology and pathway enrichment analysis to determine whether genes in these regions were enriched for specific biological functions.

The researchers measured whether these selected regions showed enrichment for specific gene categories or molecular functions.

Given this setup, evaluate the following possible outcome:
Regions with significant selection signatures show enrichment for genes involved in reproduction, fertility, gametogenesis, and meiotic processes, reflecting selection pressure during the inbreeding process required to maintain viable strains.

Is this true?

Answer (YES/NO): NO